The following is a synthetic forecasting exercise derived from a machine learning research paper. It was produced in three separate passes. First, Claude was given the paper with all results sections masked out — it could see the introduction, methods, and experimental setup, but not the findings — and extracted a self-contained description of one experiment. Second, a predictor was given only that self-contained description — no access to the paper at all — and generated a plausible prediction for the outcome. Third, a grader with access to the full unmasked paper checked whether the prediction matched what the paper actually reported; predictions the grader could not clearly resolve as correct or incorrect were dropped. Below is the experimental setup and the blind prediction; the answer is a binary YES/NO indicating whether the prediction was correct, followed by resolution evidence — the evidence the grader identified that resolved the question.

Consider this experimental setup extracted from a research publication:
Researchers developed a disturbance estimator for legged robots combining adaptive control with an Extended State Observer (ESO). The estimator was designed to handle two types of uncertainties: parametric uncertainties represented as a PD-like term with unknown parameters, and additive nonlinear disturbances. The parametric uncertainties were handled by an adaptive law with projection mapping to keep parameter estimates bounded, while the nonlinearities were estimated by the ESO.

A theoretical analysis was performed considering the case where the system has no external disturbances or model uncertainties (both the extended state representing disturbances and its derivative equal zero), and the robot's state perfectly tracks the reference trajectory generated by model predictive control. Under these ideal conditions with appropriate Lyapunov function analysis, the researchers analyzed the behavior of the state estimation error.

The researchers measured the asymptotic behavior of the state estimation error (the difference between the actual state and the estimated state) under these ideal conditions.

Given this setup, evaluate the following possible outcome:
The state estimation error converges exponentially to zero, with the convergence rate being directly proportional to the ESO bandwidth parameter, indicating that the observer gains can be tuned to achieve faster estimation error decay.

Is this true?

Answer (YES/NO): NO